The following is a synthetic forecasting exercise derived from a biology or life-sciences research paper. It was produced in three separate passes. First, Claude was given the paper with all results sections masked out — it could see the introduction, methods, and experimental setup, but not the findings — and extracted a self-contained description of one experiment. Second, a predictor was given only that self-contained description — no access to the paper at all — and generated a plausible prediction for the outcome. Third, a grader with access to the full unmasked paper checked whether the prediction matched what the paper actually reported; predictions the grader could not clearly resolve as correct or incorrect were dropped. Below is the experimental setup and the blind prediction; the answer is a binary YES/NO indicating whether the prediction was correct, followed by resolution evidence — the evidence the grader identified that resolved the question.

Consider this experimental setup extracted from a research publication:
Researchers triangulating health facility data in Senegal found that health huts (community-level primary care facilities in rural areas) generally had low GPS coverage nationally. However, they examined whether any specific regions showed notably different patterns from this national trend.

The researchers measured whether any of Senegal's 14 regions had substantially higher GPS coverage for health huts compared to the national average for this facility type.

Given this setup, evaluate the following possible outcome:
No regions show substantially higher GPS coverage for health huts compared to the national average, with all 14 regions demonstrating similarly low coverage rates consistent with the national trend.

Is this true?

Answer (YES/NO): NO